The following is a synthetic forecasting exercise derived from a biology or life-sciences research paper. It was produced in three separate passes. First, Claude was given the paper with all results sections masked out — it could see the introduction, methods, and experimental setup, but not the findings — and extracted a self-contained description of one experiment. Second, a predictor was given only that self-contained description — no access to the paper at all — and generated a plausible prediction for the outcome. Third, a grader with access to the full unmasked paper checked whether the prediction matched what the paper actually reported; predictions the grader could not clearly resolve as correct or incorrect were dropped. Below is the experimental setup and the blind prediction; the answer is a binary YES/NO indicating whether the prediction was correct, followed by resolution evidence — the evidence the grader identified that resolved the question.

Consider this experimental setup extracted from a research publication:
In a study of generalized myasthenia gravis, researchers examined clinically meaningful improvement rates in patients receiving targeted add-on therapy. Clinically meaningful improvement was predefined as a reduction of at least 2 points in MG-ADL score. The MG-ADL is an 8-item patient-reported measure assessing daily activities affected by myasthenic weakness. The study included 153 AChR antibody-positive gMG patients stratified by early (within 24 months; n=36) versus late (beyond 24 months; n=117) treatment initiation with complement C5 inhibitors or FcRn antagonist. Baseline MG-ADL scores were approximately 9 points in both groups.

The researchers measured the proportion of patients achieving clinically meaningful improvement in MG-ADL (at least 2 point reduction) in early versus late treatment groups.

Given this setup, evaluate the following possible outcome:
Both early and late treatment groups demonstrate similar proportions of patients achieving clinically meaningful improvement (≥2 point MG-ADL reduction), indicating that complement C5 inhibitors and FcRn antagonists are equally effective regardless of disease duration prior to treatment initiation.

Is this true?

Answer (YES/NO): NO